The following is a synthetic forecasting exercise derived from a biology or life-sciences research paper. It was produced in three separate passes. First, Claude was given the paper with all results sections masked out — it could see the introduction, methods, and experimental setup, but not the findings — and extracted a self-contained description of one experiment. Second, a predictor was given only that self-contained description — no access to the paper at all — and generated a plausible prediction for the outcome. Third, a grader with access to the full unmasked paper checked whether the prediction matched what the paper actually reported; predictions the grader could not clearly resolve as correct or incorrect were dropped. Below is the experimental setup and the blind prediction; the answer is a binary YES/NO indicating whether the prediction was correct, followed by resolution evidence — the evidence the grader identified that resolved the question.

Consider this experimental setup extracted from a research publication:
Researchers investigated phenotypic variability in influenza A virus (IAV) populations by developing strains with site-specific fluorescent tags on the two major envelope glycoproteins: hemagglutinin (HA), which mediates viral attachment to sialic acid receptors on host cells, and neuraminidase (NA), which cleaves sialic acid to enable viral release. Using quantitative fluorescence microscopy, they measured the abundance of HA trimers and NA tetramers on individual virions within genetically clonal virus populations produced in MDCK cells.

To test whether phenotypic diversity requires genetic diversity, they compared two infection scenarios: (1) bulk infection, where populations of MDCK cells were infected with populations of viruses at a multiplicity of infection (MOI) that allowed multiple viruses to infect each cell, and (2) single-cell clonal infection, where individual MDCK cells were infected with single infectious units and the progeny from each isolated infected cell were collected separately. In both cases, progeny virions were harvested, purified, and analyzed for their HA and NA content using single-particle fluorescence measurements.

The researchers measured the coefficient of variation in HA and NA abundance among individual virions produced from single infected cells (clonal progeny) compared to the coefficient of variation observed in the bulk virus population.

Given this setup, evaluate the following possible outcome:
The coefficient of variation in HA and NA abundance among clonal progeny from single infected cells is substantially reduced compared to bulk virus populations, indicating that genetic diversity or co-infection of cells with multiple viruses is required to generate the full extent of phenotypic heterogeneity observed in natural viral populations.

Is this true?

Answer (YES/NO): NO